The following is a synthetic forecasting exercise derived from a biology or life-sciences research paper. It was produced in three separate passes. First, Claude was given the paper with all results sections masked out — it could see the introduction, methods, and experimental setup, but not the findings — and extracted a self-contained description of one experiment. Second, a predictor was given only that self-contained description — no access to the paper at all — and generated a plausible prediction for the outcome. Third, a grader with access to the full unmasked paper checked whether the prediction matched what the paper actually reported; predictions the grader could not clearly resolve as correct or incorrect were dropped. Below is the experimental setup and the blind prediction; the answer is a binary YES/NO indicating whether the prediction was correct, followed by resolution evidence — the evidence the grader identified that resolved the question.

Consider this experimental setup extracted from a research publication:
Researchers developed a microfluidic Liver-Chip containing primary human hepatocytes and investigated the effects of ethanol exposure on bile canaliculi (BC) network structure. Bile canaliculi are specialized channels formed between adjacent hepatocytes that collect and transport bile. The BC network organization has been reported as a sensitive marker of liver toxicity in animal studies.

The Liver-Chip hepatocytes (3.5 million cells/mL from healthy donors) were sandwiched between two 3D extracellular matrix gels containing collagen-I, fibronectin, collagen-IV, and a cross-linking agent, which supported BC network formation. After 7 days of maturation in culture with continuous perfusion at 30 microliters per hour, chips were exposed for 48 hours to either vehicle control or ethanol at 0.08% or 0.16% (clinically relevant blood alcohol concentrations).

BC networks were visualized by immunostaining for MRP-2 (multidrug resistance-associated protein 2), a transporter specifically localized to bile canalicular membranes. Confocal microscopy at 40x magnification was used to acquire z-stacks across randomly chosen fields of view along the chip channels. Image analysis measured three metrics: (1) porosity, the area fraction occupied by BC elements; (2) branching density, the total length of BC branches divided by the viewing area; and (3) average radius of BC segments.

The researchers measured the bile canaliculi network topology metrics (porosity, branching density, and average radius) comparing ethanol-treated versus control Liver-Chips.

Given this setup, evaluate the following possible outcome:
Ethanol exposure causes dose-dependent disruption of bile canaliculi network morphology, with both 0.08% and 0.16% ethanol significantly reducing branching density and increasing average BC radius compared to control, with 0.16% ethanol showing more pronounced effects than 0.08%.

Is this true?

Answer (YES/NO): NO